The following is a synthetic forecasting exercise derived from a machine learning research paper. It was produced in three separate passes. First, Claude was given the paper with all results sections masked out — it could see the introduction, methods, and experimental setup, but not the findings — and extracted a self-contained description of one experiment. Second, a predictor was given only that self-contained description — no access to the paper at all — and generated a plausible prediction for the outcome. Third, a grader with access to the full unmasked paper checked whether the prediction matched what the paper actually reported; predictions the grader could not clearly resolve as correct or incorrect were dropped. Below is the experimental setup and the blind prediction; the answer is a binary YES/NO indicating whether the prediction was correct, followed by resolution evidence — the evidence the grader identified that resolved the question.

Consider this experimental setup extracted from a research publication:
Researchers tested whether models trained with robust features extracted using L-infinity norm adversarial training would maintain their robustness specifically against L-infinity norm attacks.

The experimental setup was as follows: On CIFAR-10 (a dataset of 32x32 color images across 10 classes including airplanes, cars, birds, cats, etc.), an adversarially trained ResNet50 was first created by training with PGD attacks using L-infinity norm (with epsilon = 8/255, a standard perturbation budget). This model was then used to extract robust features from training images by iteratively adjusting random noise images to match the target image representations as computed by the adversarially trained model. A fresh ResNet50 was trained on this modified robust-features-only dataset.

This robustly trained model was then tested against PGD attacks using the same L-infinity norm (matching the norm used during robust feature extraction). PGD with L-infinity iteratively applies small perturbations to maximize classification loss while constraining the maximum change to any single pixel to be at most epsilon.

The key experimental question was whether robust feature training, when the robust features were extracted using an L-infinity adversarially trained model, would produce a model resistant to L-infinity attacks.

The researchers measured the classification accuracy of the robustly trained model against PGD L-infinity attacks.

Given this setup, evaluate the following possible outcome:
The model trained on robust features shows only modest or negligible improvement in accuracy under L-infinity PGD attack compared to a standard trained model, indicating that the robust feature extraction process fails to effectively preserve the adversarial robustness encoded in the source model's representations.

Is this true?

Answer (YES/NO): YES